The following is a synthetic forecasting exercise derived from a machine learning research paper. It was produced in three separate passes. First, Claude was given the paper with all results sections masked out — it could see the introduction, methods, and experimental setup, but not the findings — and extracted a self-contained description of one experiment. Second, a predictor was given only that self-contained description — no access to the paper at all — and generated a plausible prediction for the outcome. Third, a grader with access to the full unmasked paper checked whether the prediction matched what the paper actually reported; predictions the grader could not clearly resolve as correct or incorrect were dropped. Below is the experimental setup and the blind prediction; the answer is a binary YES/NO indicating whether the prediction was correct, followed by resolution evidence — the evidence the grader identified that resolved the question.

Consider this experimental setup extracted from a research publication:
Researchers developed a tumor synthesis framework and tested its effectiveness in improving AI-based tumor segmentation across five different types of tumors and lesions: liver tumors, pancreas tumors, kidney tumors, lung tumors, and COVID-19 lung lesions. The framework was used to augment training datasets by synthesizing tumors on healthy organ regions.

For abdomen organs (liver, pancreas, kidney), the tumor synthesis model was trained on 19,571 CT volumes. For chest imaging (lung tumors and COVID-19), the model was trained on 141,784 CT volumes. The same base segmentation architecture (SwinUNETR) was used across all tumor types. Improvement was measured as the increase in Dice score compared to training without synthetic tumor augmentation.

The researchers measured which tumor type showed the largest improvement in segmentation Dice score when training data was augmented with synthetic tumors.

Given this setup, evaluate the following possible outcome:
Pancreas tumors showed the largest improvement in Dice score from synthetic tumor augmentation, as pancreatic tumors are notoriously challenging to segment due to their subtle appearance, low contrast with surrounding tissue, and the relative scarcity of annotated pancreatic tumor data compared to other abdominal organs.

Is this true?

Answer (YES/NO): NO